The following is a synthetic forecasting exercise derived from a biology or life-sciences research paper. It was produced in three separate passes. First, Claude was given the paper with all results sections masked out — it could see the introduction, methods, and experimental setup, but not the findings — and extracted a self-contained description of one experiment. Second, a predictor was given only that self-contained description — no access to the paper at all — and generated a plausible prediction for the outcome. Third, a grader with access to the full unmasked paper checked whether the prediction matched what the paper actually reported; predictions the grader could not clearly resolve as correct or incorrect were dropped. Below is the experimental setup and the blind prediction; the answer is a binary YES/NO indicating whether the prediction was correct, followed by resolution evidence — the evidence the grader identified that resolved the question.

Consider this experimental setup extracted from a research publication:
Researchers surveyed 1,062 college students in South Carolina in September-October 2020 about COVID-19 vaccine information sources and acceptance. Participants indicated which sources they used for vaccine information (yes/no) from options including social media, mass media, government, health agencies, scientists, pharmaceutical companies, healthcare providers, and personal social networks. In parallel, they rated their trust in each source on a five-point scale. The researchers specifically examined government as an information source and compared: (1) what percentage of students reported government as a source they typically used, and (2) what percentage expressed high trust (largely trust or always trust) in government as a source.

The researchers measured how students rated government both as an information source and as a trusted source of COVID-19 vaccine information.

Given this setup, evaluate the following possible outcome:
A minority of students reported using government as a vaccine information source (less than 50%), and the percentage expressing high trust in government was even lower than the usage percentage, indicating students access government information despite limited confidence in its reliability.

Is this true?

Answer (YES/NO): YES